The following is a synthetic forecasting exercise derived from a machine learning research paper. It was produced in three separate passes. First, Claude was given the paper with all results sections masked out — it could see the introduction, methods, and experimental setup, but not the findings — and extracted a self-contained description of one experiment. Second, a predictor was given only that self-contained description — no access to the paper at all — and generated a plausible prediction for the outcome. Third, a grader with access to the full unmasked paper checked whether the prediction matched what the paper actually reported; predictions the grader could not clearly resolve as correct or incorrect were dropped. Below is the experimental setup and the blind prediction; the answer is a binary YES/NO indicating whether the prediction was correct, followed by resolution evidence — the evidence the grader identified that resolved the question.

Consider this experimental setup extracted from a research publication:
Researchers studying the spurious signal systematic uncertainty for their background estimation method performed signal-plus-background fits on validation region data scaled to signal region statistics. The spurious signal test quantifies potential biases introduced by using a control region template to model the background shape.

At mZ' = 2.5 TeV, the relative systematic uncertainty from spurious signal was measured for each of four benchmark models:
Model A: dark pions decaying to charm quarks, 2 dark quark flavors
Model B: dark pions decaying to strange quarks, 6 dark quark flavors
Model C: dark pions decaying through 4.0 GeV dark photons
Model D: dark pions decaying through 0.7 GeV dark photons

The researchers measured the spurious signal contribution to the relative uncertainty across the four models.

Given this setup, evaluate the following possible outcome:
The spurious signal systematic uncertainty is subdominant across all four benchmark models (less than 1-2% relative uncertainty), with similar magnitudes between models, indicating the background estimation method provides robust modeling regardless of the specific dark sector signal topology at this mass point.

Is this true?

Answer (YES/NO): NO